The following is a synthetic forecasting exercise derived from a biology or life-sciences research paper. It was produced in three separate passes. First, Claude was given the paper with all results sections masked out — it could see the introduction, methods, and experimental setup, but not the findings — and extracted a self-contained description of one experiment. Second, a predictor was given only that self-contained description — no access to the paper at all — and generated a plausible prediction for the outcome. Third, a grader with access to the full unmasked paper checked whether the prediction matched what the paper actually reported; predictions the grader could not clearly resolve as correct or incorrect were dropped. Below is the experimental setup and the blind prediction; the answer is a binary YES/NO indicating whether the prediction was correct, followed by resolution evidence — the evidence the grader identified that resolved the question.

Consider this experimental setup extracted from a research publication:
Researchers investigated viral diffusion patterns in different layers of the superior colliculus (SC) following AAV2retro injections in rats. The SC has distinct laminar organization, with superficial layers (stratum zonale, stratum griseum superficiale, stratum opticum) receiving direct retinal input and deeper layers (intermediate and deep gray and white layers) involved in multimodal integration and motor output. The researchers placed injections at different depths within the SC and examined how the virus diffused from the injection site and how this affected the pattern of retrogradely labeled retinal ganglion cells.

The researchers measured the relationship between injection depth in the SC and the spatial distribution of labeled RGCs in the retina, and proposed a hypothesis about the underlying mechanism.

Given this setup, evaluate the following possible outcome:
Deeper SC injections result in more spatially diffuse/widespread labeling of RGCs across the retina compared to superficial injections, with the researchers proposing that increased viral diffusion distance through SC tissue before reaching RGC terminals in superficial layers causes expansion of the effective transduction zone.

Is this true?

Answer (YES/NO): NO